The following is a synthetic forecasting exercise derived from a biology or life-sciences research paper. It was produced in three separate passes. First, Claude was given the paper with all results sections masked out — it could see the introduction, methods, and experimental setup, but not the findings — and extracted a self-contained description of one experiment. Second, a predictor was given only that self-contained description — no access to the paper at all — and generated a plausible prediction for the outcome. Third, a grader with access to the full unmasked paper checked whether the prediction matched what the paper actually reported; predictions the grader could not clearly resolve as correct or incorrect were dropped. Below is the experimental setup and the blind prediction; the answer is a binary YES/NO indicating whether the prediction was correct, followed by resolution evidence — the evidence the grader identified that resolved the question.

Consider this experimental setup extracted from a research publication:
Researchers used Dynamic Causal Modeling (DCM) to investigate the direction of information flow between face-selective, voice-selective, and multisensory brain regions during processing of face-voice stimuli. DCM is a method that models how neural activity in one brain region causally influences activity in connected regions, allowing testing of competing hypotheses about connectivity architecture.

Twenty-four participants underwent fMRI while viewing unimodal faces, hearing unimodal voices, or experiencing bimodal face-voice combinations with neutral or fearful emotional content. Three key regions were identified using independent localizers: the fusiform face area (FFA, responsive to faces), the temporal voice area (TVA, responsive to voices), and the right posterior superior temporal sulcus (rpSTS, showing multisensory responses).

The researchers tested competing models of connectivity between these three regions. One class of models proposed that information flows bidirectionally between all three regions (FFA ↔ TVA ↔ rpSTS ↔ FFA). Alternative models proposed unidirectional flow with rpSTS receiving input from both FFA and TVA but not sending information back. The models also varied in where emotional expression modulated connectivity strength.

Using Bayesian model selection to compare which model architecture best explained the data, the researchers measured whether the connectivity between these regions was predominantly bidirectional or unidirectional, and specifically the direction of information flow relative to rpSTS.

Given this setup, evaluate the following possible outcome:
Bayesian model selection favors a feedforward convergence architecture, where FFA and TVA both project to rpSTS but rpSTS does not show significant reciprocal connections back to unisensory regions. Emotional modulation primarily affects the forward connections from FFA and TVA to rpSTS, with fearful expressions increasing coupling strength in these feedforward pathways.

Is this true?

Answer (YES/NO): YES